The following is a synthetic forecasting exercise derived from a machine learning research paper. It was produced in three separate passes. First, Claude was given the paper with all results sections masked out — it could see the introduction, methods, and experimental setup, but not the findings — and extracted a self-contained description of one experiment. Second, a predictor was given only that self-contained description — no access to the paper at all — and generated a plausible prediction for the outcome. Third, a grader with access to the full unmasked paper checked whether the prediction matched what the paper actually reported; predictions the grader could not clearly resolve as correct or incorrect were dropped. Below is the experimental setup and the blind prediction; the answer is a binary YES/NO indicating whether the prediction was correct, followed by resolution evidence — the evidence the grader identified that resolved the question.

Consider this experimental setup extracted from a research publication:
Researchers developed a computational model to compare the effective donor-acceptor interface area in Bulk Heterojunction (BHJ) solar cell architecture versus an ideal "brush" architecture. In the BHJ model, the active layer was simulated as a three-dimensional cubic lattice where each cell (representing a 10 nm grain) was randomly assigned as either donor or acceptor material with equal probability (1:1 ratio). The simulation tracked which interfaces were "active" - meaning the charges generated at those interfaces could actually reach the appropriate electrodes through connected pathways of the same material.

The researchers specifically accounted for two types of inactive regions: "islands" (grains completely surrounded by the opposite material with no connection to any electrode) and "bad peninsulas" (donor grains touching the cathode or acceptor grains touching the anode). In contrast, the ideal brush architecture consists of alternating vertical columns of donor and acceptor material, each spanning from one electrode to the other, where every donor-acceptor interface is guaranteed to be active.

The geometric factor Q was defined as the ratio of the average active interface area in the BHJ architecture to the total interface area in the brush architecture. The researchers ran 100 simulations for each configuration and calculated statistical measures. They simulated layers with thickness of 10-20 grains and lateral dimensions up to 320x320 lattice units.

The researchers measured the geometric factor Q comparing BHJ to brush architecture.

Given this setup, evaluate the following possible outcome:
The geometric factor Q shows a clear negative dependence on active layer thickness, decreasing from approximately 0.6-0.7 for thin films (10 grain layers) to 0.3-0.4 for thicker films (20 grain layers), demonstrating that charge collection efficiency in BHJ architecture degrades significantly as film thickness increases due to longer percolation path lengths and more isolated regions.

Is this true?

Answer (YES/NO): NO